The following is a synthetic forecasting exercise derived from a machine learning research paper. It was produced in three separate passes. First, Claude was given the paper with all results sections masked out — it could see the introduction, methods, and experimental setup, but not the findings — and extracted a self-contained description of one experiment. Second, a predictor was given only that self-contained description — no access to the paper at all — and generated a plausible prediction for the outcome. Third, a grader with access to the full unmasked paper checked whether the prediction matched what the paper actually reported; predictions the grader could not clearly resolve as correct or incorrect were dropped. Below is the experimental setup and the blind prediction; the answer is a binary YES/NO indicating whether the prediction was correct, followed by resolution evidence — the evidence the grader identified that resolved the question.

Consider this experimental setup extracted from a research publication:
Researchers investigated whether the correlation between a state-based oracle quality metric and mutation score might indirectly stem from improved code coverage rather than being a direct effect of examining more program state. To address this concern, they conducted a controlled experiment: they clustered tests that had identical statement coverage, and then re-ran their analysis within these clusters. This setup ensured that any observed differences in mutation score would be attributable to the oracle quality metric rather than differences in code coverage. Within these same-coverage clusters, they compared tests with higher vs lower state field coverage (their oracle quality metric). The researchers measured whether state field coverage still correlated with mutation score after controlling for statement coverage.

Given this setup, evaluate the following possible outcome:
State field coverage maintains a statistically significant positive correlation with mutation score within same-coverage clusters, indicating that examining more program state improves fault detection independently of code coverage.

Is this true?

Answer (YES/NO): YES